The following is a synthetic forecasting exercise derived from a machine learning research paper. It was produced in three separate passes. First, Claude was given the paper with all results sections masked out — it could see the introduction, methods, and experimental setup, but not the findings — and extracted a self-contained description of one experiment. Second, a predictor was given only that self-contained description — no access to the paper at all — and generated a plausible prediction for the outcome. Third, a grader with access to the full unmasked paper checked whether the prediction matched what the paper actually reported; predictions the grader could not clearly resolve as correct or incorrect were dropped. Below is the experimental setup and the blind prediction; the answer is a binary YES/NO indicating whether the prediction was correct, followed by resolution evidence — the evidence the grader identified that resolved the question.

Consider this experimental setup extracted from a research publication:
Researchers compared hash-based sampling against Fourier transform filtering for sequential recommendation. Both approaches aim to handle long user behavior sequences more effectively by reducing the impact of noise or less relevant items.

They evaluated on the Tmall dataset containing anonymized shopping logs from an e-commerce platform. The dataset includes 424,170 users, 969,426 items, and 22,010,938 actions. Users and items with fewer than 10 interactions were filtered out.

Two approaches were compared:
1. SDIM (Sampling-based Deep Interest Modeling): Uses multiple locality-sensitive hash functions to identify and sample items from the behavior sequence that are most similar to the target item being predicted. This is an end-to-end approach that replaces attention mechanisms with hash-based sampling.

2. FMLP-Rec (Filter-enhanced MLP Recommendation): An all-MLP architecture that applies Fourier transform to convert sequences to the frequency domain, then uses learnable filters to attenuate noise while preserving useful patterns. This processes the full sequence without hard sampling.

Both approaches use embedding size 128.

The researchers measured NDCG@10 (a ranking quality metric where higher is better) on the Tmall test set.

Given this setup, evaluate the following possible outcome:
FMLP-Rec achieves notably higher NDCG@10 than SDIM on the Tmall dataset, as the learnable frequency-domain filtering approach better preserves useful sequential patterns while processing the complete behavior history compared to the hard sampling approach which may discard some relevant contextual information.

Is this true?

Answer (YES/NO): YES